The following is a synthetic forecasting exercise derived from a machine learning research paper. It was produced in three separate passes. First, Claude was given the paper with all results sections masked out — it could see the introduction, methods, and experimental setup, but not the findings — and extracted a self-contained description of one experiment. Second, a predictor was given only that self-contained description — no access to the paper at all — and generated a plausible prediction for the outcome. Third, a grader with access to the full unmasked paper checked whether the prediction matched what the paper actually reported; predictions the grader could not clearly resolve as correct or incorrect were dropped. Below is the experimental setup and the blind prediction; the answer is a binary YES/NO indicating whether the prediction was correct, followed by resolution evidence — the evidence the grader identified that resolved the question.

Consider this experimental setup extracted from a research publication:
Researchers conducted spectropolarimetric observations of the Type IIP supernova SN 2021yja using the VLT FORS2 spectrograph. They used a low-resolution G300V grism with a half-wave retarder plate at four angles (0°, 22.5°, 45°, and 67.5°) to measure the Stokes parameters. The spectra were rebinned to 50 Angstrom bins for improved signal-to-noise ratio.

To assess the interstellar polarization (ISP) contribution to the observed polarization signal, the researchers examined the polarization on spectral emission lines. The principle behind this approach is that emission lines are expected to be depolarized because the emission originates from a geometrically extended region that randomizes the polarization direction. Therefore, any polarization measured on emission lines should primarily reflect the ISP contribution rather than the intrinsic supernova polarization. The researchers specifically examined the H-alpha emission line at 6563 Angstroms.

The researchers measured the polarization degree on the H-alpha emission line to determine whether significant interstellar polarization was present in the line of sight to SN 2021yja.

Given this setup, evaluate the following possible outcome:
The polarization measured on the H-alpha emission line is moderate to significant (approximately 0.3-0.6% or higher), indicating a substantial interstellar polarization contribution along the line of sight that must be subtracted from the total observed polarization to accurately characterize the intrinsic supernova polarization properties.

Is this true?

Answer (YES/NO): NO